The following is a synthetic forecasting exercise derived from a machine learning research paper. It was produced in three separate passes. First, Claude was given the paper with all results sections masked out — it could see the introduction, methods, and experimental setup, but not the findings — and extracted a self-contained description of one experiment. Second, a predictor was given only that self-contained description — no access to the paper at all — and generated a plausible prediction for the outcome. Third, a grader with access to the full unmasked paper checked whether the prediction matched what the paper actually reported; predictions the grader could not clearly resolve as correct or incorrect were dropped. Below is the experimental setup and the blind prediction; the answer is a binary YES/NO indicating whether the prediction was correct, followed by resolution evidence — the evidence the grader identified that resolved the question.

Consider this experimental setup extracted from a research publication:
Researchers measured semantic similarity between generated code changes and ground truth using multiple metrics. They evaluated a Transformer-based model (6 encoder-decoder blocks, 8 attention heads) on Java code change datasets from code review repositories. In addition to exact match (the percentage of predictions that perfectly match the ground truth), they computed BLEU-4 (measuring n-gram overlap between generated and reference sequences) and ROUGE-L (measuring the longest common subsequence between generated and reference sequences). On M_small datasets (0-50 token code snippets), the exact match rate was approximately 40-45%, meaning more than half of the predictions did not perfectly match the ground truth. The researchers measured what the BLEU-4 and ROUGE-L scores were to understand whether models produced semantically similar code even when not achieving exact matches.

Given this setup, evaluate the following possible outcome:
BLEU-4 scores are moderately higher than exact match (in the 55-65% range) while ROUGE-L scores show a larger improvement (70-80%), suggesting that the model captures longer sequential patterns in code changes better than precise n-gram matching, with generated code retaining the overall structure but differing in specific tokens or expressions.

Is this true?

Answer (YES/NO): NO